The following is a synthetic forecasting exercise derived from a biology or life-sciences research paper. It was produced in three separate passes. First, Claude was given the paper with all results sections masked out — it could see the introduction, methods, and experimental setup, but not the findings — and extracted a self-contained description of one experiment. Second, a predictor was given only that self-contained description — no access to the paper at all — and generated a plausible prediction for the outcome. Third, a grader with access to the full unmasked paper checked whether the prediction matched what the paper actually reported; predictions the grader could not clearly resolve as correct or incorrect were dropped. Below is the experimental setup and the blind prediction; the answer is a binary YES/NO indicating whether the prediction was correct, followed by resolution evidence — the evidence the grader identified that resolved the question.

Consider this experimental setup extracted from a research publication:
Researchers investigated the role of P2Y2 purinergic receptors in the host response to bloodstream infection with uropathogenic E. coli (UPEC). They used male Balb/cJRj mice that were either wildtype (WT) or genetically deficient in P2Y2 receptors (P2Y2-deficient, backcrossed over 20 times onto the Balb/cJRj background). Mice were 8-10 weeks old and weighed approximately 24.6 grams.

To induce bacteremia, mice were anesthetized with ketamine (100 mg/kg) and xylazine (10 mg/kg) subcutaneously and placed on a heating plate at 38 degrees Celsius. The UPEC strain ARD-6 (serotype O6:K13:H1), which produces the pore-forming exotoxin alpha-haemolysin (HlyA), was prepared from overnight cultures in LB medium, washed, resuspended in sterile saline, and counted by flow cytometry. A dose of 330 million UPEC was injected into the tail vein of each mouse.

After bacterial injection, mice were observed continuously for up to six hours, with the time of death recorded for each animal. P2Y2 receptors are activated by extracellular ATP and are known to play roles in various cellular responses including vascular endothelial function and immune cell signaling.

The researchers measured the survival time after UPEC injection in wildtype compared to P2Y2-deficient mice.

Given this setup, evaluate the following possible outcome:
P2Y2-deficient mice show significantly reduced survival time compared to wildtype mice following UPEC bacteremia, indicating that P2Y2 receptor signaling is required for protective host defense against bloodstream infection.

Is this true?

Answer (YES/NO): YES